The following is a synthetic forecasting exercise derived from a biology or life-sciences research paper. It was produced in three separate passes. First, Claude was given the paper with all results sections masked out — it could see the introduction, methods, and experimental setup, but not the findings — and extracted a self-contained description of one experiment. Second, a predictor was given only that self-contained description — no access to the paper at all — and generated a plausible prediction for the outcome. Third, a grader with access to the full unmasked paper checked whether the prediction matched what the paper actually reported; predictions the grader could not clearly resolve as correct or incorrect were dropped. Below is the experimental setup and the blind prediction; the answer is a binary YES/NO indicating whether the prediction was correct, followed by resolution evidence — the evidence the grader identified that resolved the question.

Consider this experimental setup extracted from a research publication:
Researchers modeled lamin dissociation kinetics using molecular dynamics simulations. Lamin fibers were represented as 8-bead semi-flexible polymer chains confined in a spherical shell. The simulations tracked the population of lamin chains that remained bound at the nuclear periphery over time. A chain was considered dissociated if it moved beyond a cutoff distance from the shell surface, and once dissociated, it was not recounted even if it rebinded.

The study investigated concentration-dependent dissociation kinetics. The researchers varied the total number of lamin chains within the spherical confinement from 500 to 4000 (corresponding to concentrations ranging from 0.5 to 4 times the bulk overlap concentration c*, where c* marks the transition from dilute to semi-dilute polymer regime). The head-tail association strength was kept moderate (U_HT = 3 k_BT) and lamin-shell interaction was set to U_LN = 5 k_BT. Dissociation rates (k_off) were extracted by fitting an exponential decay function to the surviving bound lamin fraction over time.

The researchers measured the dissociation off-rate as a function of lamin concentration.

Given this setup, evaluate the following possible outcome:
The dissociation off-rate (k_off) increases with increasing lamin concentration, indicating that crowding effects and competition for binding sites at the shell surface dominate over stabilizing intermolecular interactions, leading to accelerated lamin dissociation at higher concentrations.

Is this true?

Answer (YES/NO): NO